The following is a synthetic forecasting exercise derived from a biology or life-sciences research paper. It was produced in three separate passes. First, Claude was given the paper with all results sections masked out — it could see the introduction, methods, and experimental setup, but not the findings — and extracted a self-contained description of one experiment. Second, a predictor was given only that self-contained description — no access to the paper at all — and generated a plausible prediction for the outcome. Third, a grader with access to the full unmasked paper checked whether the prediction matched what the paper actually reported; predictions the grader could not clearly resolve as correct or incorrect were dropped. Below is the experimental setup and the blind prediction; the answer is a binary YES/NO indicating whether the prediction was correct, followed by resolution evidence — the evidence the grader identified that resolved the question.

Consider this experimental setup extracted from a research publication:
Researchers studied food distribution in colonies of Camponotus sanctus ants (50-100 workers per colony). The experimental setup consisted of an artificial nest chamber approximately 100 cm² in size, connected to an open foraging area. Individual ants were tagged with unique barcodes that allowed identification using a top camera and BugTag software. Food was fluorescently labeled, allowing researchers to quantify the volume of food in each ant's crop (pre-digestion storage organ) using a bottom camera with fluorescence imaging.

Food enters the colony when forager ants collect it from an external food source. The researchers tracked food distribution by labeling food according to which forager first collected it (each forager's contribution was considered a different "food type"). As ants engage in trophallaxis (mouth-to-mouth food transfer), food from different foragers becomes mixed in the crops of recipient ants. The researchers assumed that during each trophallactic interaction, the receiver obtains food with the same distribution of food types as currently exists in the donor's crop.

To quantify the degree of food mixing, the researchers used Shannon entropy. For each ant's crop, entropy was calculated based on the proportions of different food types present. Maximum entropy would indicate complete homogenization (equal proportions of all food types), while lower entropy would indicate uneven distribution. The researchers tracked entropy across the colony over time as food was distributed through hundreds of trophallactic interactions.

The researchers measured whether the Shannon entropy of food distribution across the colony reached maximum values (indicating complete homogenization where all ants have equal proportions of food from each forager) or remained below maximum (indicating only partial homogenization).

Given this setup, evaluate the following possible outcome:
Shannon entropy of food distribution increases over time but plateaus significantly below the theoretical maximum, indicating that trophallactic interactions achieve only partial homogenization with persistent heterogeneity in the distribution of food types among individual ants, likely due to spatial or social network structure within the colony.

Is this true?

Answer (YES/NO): NO